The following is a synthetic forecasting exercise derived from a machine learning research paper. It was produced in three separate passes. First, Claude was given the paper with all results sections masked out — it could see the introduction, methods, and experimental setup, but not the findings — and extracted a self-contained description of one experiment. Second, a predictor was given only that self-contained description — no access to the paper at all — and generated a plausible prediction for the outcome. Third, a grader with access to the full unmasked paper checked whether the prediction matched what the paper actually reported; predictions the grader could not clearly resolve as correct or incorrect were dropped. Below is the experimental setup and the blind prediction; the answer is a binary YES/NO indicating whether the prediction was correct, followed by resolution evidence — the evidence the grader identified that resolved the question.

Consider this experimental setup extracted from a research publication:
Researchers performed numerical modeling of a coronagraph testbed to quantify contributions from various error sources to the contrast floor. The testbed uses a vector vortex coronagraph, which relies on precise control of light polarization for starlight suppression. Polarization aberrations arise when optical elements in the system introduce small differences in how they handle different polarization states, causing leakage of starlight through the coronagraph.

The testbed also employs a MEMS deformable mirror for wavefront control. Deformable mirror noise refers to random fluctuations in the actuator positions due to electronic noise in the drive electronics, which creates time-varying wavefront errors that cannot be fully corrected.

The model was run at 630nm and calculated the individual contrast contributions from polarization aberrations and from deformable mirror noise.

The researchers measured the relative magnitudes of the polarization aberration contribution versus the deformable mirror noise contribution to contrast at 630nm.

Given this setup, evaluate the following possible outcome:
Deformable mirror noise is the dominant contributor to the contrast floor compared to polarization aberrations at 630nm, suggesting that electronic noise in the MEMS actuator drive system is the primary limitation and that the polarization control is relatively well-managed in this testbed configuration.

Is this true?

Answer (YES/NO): NO